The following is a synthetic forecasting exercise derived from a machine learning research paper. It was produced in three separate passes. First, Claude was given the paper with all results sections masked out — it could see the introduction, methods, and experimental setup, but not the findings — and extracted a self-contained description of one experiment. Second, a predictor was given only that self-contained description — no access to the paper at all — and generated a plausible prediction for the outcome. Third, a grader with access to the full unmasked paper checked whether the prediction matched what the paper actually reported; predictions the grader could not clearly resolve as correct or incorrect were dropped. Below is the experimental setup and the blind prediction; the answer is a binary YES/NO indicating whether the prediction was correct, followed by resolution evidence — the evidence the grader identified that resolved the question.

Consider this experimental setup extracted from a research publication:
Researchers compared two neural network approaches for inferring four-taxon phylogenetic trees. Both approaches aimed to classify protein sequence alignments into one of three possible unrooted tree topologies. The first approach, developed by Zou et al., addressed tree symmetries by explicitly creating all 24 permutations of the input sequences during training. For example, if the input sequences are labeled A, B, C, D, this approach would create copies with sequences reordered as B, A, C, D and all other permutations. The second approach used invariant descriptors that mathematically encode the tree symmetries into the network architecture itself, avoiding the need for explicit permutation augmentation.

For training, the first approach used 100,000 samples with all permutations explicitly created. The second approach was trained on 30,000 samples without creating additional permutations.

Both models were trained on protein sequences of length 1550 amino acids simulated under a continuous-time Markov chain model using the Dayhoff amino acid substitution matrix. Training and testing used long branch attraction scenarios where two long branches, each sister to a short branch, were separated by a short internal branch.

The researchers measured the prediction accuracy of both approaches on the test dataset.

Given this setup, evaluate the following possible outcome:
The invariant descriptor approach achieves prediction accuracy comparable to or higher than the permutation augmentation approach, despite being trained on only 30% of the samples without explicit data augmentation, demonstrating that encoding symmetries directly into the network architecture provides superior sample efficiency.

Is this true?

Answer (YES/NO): YES